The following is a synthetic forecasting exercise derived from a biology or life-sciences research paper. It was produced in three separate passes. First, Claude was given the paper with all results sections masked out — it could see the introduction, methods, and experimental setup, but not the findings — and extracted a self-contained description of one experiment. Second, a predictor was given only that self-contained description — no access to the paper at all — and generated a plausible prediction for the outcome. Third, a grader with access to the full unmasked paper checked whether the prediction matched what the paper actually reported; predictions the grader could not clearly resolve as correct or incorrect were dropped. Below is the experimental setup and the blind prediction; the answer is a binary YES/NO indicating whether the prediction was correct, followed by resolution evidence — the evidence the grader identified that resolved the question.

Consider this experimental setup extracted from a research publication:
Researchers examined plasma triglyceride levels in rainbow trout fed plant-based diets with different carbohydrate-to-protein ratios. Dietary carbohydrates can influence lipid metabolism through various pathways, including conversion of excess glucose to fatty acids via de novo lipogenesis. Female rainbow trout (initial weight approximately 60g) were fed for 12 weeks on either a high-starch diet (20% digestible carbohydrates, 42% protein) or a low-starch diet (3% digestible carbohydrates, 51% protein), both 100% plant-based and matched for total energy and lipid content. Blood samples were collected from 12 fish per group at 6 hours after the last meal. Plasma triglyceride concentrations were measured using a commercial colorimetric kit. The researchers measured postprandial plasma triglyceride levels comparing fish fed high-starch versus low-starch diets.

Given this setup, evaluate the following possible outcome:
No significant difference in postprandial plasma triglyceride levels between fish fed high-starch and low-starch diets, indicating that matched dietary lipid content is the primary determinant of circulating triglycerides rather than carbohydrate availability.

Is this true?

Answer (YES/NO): YES